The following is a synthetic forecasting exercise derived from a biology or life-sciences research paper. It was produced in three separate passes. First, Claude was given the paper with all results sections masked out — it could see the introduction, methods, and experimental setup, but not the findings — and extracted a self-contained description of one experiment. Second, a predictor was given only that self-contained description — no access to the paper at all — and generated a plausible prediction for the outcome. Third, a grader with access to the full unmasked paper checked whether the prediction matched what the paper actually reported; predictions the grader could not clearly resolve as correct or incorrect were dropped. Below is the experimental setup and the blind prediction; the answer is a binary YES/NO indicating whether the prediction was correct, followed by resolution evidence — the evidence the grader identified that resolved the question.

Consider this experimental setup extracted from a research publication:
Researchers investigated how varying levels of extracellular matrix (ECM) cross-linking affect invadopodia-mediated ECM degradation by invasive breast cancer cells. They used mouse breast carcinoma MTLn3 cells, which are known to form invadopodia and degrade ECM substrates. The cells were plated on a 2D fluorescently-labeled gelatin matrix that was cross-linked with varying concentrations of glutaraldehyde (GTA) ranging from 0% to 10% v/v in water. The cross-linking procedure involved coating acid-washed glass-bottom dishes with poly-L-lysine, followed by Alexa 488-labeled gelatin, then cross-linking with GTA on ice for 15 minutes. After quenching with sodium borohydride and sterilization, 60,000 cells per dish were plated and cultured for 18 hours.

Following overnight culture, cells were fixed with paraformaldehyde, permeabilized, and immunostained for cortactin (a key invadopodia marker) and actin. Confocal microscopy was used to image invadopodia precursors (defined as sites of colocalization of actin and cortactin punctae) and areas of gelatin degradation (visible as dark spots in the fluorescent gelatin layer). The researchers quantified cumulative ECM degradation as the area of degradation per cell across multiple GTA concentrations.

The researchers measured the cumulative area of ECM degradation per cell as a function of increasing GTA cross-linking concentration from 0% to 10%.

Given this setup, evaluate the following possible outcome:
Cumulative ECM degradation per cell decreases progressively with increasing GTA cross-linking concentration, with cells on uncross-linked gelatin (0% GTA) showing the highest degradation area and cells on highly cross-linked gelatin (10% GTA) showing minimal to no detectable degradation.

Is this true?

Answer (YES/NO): NO